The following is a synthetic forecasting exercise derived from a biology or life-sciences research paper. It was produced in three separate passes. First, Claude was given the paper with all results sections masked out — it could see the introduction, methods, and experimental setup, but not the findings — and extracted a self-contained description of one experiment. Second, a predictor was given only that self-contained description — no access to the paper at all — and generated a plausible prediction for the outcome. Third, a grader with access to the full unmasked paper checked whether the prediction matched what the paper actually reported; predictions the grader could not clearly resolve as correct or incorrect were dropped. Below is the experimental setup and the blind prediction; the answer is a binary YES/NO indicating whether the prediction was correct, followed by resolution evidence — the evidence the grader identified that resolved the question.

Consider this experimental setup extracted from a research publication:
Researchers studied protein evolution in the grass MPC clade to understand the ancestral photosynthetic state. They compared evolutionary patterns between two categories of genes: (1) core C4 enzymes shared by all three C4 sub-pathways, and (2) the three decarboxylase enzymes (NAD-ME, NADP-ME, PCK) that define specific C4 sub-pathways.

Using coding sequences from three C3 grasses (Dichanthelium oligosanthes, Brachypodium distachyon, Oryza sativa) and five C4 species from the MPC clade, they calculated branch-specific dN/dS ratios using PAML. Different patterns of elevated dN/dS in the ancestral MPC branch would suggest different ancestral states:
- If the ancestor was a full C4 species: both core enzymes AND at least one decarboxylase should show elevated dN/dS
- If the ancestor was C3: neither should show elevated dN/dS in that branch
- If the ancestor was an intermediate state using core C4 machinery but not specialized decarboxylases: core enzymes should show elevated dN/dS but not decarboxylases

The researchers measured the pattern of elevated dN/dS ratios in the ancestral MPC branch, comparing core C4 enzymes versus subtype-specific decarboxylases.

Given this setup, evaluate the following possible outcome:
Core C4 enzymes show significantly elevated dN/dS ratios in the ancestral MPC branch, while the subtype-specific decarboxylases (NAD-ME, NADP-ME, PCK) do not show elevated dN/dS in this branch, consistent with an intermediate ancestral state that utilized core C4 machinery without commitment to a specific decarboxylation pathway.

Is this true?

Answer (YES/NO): YES